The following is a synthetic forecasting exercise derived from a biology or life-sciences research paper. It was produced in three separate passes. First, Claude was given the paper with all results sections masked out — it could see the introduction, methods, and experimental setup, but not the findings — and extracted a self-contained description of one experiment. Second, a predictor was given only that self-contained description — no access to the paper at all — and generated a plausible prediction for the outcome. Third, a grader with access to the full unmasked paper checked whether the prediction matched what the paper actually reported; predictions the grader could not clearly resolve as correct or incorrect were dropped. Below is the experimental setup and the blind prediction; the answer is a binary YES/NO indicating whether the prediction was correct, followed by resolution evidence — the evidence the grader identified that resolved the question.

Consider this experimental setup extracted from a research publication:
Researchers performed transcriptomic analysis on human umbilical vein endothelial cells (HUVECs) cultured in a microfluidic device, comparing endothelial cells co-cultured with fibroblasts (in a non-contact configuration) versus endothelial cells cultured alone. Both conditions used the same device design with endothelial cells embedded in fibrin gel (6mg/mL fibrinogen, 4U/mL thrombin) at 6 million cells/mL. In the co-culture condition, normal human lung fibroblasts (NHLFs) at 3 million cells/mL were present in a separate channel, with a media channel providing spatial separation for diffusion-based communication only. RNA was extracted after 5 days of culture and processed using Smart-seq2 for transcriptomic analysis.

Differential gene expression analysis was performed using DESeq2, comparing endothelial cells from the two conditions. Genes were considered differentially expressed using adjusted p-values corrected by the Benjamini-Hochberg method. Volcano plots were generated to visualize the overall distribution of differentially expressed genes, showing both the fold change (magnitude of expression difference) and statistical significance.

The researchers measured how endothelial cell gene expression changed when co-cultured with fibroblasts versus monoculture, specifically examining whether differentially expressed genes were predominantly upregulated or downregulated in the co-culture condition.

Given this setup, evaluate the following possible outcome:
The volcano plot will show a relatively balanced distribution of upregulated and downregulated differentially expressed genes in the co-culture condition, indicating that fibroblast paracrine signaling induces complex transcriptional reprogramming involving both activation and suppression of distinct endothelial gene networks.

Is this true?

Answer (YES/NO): NO